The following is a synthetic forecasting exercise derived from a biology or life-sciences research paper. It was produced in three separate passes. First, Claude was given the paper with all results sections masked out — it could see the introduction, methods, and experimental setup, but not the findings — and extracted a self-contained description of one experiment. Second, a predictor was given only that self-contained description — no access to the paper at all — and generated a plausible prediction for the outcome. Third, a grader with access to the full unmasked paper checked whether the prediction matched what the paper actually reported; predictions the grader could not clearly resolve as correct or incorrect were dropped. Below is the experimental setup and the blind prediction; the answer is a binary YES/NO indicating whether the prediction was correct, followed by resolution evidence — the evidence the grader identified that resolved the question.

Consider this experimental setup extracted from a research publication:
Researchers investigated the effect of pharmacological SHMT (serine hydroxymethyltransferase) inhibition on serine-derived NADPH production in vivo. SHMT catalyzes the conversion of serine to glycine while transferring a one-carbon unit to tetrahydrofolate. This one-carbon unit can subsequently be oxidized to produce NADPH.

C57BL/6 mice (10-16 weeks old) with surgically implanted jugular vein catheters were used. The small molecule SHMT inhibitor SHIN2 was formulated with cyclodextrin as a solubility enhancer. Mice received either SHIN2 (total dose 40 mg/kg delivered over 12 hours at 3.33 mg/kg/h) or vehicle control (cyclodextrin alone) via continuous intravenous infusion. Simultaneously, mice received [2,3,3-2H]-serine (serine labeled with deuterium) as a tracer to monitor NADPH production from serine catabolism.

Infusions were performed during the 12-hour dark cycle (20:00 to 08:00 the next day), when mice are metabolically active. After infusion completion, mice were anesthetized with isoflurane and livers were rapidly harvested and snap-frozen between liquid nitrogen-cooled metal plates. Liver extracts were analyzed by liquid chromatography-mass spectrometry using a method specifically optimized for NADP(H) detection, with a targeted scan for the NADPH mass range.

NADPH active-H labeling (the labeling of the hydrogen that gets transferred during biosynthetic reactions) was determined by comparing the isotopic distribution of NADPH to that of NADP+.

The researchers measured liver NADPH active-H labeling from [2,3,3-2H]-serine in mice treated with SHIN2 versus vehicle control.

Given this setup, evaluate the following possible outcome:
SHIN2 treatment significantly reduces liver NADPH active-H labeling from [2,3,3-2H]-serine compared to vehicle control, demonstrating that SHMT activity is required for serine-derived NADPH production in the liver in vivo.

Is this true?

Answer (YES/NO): YES